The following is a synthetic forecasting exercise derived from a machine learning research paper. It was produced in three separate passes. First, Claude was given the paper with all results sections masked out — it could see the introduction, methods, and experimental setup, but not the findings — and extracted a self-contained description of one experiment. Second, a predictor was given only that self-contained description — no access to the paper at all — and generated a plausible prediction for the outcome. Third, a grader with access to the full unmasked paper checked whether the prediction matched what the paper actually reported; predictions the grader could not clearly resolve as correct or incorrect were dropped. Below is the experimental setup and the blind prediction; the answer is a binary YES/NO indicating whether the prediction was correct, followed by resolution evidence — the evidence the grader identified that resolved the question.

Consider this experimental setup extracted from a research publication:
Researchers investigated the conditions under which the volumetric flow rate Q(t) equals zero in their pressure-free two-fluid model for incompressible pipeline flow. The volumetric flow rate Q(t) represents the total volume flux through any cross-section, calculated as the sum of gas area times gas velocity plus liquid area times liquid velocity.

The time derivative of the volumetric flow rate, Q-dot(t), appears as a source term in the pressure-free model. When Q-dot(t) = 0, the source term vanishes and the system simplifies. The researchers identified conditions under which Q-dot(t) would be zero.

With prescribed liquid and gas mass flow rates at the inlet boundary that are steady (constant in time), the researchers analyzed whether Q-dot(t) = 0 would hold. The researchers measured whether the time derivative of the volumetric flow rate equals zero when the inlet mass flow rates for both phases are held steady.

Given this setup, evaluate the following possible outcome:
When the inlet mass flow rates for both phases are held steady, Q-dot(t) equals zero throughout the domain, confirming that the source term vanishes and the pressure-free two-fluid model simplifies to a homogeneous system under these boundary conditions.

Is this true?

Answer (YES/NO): YES